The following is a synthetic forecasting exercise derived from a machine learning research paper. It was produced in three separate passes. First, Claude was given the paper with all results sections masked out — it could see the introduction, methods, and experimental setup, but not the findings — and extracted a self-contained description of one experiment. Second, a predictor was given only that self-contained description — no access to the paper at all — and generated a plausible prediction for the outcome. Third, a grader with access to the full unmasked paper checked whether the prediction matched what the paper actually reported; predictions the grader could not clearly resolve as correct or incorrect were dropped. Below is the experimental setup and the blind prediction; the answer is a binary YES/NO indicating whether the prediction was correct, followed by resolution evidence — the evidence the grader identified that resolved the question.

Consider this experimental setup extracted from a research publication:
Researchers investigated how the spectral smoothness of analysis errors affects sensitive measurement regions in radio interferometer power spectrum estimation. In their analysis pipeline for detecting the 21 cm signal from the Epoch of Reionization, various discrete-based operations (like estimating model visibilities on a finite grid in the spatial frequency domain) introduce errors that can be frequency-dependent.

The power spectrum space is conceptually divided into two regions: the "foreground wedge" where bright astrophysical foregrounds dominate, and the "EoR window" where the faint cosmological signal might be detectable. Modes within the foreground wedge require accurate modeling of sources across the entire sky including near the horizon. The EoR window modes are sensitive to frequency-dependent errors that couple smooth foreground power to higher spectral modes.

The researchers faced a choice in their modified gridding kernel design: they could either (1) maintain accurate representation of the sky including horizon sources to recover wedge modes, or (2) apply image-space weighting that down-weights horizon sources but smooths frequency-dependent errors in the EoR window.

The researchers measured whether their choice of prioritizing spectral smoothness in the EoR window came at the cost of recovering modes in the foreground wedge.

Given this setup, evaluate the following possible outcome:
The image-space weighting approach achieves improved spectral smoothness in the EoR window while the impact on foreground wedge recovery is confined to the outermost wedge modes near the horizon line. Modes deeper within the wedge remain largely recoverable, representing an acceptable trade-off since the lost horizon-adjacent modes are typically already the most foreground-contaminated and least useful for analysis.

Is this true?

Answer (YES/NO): NO